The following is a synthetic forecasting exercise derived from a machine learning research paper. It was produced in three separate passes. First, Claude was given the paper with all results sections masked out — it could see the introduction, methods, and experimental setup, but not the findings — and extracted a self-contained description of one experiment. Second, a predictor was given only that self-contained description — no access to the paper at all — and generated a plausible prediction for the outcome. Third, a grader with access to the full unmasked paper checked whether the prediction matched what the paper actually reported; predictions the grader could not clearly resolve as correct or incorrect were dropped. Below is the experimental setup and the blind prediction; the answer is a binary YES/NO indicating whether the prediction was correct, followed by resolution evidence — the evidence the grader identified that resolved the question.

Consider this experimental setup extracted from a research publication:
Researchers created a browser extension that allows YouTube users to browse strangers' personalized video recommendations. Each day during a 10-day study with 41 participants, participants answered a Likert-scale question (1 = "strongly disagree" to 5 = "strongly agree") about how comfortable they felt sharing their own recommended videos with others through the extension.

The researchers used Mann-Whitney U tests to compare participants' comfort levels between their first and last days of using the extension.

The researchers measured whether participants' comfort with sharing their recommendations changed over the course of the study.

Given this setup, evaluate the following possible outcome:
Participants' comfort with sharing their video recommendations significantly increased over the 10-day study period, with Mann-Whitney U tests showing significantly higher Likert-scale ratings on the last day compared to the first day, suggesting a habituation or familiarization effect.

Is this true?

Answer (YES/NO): NO